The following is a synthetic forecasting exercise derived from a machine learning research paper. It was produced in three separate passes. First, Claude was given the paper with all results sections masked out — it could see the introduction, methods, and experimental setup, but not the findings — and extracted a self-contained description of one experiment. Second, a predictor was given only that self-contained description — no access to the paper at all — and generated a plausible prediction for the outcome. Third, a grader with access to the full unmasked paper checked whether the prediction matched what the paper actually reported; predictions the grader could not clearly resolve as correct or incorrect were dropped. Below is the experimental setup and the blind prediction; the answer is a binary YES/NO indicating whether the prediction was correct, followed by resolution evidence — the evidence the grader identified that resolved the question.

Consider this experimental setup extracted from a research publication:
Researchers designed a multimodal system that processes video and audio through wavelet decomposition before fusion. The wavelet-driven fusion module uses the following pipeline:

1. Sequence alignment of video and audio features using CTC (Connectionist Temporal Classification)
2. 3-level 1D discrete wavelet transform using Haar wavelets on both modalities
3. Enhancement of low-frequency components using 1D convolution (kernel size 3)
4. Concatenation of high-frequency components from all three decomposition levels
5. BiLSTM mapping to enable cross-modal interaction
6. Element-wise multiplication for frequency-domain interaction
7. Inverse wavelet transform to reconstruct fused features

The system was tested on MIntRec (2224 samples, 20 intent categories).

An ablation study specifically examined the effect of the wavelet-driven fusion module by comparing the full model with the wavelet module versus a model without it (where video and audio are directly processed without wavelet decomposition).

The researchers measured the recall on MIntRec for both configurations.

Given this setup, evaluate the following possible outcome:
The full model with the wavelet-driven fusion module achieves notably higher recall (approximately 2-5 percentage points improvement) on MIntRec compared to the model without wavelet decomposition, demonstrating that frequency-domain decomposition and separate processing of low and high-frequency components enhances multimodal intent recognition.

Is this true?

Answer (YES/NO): YES